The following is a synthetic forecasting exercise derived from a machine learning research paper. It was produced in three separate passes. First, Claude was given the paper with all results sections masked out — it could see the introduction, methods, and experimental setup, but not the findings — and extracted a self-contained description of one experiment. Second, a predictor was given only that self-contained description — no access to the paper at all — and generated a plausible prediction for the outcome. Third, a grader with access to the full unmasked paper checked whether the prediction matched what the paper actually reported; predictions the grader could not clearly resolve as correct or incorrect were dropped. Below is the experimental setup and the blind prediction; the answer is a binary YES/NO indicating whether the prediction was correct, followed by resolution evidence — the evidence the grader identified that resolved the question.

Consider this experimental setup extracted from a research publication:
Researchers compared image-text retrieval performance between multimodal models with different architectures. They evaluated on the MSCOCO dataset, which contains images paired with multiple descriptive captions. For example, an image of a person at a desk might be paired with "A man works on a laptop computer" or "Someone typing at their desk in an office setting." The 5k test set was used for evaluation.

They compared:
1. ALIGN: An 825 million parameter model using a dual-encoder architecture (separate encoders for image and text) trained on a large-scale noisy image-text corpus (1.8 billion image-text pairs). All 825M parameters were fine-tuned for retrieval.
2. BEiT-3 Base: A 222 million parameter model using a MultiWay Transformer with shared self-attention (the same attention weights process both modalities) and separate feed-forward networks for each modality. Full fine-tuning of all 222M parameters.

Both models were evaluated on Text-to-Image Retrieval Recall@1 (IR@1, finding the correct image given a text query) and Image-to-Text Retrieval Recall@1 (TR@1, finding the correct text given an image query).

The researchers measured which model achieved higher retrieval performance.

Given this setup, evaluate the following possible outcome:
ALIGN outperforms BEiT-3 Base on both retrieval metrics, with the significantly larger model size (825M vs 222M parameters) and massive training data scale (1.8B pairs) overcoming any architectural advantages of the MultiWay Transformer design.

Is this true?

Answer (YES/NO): NO